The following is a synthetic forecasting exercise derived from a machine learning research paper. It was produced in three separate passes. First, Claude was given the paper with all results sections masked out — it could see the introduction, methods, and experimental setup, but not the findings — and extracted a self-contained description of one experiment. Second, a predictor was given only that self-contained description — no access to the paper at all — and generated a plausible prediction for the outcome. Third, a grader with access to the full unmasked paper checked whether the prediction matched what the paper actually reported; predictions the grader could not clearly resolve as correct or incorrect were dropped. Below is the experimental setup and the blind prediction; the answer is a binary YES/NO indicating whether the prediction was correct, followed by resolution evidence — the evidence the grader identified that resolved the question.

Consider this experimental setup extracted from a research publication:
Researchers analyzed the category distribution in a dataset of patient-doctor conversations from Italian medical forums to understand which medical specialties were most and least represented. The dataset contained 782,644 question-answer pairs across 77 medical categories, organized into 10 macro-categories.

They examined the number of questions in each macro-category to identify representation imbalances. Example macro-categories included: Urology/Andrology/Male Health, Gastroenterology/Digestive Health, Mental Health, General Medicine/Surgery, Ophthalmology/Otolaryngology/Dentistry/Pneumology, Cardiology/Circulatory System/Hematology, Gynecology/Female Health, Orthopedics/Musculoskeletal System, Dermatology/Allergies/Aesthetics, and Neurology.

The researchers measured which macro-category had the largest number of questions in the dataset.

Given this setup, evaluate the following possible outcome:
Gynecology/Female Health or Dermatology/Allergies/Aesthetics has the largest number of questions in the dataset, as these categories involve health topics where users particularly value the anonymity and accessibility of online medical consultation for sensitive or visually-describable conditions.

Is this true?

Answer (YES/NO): NO